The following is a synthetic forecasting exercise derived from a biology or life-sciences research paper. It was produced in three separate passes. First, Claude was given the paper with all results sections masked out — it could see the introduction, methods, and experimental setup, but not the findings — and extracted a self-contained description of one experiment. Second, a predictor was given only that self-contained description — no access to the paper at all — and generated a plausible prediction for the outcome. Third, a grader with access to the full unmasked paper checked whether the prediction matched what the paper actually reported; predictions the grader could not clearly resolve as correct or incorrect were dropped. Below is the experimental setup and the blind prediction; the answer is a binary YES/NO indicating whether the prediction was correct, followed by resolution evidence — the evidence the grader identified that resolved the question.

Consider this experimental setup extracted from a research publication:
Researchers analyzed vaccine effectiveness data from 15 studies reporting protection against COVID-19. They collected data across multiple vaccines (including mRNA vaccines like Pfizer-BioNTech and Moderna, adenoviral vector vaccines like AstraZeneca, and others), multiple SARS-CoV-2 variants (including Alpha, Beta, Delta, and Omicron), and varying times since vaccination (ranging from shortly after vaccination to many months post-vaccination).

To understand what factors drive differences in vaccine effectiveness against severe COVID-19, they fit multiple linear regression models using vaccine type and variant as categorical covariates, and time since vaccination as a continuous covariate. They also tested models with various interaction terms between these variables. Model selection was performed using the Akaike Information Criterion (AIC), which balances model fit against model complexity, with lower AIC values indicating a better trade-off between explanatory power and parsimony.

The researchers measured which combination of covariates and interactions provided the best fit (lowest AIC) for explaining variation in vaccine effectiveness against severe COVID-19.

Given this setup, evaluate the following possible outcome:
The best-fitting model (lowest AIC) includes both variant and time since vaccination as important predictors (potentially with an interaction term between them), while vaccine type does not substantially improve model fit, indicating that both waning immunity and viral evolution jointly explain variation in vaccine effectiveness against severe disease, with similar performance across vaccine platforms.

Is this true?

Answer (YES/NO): NO